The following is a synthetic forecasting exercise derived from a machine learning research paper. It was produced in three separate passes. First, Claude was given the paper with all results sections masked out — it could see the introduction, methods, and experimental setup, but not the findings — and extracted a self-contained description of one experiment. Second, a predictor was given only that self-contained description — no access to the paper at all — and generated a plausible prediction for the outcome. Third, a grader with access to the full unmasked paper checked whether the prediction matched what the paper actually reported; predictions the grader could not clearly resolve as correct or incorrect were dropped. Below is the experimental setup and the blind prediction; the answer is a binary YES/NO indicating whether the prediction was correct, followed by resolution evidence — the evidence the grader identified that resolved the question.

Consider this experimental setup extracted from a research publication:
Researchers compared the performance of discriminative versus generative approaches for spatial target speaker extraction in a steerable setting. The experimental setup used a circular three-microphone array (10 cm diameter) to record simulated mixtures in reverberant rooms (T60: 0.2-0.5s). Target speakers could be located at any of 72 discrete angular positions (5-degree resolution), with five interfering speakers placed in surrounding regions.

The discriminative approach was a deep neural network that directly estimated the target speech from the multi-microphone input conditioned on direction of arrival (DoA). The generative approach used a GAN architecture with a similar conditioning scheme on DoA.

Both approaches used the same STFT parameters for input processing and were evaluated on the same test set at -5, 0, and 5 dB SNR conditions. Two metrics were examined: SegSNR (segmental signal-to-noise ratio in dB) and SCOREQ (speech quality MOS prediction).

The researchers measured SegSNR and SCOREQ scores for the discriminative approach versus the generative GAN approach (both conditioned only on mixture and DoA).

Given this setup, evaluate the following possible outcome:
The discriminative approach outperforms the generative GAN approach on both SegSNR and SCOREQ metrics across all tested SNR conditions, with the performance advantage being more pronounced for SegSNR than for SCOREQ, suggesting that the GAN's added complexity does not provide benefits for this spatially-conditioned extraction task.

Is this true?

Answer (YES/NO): NO